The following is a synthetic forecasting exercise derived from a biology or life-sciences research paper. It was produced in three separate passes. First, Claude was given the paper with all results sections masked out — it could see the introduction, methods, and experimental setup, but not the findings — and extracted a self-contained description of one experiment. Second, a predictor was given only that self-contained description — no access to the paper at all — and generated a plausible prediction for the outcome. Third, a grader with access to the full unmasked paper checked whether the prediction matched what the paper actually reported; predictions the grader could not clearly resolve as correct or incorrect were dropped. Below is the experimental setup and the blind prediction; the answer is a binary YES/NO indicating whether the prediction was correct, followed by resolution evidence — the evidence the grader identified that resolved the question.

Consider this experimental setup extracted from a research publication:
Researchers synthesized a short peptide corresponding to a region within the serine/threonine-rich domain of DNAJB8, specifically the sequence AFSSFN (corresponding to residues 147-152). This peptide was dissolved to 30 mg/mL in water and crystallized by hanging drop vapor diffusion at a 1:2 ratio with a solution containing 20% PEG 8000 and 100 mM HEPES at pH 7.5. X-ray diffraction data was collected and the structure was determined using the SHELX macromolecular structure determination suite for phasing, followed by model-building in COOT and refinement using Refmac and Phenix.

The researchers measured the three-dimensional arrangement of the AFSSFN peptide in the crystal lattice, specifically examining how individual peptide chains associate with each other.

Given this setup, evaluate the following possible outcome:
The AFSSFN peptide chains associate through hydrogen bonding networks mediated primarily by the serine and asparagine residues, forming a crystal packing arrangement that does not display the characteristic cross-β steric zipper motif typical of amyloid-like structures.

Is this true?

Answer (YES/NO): NO